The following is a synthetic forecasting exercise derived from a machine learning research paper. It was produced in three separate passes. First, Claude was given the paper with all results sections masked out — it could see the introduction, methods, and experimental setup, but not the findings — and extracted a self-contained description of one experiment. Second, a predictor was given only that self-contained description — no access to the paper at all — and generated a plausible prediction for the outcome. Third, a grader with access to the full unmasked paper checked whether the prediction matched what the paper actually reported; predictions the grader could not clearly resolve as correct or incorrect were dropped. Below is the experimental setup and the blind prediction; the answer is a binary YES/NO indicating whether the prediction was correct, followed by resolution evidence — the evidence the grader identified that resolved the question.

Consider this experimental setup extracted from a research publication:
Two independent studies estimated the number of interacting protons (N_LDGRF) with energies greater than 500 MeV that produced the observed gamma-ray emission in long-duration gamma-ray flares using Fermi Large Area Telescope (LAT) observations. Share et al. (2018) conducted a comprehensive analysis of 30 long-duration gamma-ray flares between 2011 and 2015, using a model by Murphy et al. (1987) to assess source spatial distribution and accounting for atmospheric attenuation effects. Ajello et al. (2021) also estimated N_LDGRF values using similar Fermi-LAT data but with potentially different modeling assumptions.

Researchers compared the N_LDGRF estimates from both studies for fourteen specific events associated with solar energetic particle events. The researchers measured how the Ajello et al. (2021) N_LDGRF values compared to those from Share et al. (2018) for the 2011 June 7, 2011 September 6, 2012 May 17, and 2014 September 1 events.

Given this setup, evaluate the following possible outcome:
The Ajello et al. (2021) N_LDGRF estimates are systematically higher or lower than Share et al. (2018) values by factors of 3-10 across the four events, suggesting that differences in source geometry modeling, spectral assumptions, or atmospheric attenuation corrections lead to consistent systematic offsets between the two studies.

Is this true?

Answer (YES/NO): NO